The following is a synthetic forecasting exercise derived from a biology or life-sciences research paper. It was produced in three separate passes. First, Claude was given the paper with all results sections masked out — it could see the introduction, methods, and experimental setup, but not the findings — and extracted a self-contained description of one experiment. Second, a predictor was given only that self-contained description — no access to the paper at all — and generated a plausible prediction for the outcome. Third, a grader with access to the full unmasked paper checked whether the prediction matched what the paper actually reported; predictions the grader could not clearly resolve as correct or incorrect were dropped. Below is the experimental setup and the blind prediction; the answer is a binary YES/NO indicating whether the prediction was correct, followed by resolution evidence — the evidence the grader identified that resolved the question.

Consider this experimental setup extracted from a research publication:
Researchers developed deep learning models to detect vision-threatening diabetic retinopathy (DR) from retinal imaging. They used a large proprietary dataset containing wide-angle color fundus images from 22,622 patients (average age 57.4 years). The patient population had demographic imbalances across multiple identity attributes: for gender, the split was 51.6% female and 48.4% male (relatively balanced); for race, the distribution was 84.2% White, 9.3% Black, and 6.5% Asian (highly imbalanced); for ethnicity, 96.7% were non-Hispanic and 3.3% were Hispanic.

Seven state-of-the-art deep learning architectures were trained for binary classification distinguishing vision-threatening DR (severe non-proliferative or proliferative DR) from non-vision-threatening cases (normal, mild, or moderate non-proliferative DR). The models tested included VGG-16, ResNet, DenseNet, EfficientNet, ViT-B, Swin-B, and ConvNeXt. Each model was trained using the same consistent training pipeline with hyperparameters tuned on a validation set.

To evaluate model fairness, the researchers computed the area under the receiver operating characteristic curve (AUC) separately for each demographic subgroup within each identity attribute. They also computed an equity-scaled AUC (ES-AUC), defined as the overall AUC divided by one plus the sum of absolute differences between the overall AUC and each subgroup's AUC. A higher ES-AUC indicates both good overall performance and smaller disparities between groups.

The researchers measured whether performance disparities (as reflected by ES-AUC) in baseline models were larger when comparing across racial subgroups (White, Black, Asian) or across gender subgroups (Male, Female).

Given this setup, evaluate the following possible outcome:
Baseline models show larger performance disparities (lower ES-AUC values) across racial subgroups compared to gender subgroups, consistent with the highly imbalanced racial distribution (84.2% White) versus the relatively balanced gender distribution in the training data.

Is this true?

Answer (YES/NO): YES